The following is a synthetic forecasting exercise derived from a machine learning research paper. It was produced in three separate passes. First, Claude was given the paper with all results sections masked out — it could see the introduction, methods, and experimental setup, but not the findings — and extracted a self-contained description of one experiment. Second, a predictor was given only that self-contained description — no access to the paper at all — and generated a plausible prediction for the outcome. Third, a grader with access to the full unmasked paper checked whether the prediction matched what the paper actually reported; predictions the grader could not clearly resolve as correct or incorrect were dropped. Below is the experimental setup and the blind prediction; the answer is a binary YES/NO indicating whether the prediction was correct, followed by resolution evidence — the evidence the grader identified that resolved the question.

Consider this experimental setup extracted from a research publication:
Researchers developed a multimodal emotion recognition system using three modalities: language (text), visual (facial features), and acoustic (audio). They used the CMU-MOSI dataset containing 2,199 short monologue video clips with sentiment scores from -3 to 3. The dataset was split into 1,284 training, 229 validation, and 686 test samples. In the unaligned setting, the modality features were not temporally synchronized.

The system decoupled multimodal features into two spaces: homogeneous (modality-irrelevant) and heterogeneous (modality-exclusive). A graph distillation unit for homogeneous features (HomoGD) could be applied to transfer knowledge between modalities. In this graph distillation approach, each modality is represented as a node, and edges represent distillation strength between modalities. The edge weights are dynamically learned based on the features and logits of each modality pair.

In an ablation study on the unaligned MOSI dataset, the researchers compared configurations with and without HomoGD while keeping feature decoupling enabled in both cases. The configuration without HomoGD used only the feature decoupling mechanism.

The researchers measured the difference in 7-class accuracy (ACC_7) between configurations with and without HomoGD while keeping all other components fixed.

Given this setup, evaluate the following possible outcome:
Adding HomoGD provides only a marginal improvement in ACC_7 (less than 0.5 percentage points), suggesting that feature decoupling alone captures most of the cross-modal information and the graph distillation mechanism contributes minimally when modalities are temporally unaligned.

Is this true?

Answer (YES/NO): NO